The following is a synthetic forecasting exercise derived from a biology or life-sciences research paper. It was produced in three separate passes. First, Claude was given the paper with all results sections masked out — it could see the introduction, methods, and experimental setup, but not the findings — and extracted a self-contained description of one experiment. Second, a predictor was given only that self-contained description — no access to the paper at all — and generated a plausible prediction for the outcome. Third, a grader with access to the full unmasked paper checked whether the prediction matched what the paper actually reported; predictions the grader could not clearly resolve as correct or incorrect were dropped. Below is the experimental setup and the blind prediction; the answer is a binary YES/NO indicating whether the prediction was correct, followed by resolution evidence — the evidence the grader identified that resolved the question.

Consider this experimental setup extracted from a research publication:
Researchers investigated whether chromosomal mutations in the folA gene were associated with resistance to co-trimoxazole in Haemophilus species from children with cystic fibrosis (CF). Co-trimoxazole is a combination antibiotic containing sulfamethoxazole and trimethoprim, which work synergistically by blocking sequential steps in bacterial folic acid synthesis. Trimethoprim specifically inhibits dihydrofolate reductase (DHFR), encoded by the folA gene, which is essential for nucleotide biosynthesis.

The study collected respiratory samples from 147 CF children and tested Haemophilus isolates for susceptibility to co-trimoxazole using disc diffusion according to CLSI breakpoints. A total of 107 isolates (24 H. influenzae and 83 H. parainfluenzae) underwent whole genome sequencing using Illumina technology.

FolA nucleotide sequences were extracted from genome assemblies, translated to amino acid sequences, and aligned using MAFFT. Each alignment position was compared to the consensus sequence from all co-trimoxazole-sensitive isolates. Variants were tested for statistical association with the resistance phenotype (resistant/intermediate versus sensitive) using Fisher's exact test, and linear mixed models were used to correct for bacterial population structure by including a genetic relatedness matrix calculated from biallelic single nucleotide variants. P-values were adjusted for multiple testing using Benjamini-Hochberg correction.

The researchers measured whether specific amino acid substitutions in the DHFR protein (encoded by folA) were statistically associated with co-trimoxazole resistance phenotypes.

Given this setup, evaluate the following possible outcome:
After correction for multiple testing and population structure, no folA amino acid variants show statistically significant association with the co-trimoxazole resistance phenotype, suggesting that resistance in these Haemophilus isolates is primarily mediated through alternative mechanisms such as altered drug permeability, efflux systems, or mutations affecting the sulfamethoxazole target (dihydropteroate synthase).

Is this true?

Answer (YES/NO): NO